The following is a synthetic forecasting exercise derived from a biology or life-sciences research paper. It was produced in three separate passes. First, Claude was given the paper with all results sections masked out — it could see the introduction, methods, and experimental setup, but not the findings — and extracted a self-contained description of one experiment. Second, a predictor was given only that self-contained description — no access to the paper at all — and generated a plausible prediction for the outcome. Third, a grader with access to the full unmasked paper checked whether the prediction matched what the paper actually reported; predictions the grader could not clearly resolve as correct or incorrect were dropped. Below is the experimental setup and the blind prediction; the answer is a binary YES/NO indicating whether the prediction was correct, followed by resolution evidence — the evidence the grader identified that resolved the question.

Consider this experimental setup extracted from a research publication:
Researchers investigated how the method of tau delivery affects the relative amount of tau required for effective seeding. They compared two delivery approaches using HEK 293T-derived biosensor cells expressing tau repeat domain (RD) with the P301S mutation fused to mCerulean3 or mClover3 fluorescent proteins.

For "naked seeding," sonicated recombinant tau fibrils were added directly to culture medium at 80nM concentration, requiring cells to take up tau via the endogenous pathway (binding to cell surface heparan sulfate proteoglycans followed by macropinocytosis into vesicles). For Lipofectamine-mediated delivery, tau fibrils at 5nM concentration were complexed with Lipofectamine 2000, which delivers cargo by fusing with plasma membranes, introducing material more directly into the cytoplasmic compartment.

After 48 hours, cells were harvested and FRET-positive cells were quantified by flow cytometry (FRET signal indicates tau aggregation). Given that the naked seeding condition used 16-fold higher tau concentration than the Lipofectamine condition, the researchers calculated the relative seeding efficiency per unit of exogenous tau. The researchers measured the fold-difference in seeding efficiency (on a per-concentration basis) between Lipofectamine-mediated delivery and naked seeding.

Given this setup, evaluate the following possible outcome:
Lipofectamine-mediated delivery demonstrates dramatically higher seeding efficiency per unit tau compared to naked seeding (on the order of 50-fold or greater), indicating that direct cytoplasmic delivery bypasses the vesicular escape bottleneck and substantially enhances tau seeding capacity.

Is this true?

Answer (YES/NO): YES